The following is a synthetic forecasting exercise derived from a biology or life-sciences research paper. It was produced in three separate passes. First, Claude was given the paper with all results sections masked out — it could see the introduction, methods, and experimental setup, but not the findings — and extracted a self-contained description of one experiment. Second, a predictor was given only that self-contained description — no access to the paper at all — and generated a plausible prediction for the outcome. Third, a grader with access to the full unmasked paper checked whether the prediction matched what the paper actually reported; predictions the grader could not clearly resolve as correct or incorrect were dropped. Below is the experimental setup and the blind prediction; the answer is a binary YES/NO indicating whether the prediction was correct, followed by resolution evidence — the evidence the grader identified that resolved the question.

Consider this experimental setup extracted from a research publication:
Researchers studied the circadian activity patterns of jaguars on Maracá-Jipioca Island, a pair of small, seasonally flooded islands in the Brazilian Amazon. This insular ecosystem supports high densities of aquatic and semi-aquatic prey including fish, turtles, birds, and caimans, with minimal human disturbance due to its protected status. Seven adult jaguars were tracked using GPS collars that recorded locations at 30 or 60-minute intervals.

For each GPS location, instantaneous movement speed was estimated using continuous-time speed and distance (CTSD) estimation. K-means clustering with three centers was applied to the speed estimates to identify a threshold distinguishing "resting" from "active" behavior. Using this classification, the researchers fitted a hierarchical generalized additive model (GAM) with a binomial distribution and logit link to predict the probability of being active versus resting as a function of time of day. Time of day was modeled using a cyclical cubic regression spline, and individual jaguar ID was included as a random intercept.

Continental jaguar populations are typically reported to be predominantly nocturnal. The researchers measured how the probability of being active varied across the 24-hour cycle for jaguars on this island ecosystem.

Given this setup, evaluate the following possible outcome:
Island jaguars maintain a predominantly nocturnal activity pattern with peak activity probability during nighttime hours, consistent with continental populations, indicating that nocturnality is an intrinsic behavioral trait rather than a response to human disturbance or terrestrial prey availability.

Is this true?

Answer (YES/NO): NO